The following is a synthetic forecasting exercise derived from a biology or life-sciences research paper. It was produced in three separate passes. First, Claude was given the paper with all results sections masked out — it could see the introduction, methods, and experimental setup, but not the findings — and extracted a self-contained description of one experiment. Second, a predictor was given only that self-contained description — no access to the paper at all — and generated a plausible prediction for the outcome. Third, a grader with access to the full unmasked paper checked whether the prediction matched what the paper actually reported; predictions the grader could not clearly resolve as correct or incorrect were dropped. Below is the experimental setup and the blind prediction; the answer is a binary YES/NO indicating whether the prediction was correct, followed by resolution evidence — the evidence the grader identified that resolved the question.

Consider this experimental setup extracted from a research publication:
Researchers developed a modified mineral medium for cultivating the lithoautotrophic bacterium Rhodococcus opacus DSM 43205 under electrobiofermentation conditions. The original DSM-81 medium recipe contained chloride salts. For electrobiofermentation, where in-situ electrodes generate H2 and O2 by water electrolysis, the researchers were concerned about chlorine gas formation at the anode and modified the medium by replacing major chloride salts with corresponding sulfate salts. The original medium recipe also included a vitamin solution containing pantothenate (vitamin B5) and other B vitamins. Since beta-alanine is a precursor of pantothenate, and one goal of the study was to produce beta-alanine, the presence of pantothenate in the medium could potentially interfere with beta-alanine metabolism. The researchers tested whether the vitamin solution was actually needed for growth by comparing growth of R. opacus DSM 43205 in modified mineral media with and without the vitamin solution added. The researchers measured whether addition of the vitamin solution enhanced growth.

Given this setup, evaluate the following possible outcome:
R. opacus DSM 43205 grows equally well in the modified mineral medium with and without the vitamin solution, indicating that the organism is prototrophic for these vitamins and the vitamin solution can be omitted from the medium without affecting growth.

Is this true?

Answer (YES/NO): YES